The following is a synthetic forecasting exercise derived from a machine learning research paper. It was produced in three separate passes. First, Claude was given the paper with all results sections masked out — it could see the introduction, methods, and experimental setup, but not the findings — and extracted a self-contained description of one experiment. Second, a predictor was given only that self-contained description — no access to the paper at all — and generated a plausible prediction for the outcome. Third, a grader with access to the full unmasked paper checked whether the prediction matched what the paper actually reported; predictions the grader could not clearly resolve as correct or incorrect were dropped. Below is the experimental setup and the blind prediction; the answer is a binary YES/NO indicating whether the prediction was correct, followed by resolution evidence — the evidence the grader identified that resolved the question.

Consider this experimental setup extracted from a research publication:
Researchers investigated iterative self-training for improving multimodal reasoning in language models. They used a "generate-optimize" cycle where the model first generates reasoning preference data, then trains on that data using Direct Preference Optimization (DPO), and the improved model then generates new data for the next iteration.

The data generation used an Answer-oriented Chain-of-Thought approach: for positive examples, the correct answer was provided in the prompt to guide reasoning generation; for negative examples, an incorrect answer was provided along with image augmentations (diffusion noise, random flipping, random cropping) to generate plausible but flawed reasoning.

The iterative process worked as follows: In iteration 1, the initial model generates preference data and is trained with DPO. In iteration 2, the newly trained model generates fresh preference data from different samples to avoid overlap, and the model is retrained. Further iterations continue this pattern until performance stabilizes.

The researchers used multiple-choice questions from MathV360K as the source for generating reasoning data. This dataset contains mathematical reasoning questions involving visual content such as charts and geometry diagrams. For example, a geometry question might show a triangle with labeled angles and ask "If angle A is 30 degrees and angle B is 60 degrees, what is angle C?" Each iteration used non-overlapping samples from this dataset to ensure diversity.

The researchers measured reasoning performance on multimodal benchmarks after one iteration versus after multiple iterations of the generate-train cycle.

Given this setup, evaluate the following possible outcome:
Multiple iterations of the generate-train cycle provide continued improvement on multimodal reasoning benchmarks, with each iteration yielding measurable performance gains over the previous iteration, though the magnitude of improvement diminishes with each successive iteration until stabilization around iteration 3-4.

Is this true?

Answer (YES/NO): NO